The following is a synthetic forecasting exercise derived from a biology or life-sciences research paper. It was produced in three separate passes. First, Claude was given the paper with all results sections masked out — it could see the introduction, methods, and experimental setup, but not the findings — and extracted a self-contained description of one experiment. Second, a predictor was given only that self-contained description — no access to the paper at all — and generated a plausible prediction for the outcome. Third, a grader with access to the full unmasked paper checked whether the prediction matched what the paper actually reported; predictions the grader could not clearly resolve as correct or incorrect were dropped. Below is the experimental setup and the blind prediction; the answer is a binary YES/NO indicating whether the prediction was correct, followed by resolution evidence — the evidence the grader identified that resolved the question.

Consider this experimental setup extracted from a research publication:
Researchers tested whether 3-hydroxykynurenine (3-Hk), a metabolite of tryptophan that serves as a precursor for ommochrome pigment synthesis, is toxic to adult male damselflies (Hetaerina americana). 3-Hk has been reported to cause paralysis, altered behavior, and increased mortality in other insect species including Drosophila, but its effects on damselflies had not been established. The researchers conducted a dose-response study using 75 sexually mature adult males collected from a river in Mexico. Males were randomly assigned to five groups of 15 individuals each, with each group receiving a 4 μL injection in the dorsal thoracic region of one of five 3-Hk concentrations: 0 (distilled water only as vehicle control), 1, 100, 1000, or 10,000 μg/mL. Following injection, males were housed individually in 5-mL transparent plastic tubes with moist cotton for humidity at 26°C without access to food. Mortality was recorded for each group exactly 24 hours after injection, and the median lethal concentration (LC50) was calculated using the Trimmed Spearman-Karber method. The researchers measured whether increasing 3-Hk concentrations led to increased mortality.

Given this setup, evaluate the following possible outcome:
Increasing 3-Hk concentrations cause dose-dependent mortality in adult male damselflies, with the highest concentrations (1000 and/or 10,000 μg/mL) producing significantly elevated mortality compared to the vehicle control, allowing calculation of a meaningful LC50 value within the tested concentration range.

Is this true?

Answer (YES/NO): YES